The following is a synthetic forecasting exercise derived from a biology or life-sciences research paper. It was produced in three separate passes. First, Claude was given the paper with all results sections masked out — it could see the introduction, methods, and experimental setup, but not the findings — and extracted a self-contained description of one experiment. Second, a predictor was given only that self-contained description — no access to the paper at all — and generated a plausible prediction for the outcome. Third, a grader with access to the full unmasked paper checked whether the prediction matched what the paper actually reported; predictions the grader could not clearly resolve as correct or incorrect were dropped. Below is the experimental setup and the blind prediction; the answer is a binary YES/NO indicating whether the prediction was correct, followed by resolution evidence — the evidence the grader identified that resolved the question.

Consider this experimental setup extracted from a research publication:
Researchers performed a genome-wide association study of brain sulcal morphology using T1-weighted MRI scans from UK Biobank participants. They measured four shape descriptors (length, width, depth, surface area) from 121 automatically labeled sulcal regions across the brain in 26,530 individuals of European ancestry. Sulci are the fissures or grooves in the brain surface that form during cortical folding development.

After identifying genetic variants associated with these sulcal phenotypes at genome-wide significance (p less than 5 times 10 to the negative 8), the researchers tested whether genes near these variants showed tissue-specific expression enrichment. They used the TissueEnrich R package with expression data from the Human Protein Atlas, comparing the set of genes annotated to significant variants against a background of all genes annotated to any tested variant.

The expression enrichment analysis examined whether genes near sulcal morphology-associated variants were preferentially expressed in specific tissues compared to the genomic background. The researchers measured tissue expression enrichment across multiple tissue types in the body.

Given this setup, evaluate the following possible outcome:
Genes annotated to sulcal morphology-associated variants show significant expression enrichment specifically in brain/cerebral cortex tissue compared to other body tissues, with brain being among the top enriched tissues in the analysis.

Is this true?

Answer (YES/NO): YES